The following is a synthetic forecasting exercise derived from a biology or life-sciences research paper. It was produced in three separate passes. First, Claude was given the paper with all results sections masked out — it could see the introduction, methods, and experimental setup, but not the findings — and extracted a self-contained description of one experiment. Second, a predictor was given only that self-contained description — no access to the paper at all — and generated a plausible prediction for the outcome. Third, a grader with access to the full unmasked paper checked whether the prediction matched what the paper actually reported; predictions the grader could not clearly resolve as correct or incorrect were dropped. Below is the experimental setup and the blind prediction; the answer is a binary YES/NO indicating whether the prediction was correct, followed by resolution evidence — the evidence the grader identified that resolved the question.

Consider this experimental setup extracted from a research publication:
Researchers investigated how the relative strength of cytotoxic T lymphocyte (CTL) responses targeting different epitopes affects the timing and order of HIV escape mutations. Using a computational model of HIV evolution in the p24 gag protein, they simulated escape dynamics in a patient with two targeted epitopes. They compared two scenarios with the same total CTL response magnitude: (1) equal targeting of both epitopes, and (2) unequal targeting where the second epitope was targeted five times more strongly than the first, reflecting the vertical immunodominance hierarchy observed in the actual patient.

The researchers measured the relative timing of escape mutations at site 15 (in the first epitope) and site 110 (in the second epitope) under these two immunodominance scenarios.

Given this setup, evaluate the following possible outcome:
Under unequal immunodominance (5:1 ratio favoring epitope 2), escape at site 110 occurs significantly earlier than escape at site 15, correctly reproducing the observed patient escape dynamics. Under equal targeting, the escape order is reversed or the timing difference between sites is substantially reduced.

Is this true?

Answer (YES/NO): YES